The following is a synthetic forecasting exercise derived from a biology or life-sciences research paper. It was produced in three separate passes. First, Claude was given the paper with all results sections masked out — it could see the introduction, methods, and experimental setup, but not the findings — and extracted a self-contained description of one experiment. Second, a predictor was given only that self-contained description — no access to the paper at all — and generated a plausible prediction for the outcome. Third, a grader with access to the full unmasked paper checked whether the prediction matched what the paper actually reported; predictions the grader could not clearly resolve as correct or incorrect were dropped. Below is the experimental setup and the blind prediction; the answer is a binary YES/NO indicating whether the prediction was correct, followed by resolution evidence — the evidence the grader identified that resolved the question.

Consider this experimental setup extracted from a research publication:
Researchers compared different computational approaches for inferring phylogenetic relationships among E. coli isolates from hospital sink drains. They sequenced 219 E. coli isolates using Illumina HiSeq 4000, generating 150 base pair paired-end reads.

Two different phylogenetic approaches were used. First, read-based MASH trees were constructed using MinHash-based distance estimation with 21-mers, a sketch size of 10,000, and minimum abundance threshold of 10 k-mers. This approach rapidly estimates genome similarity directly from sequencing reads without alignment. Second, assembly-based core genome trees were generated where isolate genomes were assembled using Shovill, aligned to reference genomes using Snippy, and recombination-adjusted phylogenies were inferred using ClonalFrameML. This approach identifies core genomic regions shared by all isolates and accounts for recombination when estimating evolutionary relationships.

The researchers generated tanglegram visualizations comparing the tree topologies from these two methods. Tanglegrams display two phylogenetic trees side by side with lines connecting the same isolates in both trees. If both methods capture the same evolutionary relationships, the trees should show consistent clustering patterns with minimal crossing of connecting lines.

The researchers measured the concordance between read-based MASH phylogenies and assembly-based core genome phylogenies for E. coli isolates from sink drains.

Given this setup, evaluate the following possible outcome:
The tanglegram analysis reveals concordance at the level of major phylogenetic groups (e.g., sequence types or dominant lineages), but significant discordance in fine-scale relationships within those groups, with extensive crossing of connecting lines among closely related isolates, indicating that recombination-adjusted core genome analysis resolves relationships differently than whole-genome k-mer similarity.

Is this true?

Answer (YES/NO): NO